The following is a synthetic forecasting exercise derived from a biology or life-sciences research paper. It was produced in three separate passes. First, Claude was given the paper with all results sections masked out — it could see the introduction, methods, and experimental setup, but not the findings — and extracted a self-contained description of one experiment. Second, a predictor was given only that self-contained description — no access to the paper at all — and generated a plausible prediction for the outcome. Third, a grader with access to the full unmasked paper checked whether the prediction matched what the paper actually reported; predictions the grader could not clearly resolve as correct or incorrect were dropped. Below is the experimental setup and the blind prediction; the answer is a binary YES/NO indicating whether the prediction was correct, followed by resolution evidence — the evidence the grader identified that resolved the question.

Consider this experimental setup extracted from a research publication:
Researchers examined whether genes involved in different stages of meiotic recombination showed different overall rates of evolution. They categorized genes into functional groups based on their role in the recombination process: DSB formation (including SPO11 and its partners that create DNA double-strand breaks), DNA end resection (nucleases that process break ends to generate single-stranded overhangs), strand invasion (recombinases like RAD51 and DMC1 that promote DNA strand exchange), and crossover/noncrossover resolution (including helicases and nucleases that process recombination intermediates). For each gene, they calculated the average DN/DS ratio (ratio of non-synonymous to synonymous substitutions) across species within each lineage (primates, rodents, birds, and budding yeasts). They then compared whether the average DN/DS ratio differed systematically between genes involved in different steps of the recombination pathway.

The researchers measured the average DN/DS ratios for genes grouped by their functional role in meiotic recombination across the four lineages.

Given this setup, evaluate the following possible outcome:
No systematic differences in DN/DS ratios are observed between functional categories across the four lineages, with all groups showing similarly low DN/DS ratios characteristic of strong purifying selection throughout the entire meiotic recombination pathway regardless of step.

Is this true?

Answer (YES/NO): NO